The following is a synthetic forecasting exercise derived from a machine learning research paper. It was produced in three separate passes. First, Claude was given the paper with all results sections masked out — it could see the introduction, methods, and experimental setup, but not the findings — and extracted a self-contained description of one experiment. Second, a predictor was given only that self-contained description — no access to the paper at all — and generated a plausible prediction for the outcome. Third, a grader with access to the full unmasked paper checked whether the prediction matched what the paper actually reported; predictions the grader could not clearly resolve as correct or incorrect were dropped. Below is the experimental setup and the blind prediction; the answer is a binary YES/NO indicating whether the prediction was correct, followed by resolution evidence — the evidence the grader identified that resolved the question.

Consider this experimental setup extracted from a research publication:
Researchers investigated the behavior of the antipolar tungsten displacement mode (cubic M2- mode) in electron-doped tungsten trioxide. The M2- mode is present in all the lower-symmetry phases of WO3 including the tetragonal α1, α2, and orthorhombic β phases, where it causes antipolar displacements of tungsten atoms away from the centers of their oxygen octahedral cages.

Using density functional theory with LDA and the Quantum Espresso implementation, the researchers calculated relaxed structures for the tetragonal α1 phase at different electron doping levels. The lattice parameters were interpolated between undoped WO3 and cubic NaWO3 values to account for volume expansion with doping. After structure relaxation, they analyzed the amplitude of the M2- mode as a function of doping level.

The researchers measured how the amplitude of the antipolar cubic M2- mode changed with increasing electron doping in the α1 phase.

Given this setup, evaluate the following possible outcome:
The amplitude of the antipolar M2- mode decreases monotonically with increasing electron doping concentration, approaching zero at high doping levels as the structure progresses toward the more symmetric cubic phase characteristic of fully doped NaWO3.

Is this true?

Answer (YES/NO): NO